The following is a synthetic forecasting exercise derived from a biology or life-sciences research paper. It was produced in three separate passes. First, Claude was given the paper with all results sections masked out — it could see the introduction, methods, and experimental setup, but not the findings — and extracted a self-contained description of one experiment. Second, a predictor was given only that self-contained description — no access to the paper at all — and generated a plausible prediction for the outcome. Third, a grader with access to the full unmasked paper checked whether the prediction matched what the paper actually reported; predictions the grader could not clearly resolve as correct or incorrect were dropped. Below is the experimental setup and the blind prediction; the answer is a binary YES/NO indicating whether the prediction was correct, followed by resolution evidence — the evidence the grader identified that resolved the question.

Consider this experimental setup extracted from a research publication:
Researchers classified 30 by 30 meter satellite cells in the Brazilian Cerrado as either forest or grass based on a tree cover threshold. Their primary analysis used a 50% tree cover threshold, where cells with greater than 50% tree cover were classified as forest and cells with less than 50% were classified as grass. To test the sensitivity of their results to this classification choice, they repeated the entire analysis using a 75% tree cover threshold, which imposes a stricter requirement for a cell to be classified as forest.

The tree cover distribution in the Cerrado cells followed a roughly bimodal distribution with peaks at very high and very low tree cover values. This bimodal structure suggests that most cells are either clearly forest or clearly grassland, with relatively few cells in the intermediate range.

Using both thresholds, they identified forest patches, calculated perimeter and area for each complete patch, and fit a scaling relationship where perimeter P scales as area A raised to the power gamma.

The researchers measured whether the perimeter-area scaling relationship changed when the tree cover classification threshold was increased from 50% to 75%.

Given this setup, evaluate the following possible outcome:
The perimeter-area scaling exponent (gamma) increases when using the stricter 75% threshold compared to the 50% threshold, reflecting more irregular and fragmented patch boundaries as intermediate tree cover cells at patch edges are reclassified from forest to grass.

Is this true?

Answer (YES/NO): NO